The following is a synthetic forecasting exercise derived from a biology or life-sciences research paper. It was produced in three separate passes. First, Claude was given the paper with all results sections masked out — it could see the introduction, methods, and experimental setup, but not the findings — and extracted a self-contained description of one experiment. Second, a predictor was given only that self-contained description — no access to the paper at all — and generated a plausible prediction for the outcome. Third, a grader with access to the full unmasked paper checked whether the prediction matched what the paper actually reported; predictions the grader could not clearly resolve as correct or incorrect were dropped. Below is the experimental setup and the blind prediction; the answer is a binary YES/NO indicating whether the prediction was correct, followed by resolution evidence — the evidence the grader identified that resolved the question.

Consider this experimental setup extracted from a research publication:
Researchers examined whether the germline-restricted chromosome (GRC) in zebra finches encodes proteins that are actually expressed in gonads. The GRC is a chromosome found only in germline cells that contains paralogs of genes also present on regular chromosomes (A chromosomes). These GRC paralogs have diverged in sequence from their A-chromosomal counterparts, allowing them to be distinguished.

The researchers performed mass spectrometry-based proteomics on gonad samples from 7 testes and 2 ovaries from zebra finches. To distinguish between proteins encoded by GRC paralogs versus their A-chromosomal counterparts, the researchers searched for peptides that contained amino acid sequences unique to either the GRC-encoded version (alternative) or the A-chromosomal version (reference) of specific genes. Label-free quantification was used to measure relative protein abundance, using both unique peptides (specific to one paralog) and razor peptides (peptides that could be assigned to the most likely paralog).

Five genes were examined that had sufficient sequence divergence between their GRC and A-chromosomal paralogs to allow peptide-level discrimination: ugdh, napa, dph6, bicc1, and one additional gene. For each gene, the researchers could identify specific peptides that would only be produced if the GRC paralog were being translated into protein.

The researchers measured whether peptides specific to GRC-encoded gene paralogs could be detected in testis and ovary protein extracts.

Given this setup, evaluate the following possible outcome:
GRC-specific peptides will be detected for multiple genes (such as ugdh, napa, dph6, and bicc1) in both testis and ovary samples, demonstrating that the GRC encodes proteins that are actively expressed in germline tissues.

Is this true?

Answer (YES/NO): YES